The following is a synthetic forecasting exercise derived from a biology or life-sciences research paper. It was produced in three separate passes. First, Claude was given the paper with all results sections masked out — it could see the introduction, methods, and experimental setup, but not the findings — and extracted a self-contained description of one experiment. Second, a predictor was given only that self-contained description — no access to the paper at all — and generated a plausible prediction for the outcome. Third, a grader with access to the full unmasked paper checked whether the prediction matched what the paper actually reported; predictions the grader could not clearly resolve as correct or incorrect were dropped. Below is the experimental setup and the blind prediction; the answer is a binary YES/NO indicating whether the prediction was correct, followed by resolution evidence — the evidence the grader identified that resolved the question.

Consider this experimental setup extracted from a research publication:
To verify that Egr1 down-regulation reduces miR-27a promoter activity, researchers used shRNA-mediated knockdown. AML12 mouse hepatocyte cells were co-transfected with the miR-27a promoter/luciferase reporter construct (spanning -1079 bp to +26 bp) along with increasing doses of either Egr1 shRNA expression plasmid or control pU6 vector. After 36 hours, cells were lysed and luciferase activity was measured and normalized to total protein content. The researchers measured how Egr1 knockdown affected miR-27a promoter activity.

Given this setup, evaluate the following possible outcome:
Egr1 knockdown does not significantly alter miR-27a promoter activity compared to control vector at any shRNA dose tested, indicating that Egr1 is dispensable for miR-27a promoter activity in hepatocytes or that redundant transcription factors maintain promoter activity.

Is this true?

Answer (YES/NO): NO